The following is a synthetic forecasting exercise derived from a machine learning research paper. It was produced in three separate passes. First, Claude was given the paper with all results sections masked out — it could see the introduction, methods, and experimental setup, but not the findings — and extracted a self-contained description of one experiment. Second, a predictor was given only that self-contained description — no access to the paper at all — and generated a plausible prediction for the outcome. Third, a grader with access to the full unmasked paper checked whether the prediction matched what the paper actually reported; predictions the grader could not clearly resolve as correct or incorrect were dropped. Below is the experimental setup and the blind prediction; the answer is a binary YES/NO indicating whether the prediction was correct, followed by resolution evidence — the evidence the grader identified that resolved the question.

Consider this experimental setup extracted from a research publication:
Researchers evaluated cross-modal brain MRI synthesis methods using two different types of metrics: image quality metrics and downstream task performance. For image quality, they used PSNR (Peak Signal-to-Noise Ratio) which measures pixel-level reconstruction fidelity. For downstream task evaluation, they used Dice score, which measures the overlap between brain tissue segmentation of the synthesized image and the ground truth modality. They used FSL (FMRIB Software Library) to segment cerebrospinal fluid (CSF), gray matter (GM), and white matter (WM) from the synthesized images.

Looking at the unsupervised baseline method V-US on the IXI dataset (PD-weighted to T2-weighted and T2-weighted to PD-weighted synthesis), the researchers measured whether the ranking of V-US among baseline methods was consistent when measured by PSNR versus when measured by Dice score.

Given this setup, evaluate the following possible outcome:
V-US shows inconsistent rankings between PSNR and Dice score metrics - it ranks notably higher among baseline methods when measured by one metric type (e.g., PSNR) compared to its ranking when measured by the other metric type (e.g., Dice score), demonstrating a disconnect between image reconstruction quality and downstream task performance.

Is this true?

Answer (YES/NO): YES